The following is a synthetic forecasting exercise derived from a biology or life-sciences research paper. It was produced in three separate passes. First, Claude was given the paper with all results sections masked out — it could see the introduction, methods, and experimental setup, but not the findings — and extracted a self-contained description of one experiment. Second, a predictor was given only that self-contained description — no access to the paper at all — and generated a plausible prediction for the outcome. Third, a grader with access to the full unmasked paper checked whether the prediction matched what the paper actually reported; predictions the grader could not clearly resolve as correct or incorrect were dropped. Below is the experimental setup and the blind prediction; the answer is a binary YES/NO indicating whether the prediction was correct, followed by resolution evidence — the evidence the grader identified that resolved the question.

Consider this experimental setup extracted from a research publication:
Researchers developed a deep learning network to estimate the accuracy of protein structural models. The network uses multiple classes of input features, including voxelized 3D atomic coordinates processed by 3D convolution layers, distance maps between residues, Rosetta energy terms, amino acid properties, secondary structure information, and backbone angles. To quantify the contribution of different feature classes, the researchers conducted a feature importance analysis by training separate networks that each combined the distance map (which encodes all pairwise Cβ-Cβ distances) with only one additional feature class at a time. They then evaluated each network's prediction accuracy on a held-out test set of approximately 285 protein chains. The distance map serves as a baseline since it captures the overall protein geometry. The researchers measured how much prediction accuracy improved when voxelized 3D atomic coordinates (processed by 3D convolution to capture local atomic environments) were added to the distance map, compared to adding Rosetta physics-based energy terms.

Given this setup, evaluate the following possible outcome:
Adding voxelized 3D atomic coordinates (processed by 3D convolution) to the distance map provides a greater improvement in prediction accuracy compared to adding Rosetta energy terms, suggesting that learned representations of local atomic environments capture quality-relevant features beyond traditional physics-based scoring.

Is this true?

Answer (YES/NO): YES